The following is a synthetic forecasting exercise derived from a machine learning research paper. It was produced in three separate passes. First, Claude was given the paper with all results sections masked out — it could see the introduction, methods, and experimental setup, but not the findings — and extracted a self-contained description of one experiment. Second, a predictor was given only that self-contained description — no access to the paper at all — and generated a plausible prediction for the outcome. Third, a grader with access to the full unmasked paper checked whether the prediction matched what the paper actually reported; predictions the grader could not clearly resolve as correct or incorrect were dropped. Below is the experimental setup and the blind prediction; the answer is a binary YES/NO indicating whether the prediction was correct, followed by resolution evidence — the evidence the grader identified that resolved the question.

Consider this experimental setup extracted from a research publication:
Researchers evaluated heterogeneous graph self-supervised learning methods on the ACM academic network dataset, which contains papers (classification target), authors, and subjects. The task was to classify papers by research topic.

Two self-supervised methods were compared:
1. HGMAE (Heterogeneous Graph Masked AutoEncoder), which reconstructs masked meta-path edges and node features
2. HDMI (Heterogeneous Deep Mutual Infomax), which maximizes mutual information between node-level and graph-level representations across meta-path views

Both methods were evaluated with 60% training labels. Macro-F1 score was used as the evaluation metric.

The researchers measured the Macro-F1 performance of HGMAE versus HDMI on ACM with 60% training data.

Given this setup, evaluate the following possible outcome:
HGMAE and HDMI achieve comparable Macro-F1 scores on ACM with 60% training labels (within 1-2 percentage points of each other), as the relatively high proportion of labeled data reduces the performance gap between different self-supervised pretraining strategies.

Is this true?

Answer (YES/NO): YES